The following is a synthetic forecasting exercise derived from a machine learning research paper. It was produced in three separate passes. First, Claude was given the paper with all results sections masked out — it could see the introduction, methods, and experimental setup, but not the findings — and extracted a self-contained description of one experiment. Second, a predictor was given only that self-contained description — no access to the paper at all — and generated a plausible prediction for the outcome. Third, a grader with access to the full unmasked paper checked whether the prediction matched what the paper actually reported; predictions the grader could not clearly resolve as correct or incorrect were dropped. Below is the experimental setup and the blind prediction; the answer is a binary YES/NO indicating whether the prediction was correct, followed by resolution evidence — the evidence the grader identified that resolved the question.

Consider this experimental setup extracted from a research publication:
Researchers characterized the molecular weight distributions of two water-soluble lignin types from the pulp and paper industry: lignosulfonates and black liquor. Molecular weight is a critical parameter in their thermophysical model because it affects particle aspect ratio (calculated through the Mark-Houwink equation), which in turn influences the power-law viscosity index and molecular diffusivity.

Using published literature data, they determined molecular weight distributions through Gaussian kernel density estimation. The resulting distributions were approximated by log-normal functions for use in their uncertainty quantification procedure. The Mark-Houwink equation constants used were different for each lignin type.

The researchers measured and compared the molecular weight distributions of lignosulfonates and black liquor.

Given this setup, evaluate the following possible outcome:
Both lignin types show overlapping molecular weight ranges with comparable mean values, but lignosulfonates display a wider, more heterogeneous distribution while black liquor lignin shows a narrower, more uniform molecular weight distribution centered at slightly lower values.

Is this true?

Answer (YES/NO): NO